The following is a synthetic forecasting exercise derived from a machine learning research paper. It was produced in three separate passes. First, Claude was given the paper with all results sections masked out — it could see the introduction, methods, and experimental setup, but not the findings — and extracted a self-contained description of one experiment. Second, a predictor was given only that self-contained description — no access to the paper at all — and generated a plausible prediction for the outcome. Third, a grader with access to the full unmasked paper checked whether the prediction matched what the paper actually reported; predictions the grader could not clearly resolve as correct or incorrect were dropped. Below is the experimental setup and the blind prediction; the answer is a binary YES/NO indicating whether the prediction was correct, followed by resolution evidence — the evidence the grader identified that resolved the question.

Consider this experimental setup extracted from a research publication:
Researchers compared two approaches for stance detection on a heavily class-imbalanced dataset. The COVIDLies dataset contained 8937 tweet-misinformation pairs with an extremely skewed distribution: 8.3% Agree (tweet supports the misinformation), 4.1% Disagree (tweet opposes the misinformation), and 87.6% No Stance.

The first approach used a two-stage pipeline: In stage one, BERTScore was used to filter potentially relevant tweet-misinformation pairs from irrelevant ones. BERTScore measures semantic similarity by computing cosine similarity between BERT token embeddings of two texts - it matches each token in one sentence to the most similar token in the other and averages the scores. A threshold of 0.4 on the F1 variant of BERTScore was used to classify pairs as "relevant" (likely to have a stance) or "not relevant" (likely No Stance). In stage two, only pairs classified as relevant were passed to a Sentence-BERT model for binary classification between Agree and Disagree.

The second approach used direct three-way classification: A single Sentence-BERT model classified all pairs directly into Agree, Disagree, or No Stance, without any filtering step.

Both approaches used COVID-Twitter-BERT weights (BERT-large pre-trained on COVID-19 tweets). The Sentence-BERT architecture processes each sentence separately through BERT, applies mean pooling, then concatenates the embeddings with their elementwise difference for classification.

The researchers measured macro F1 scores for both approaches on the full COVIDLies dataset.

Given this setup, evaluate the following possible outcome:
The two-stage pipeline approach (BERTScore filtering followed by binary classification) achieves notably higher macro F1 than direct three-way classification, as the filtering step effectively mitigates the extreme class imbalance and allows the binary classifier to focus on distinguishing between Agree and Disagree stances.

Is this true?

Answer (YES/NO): YES